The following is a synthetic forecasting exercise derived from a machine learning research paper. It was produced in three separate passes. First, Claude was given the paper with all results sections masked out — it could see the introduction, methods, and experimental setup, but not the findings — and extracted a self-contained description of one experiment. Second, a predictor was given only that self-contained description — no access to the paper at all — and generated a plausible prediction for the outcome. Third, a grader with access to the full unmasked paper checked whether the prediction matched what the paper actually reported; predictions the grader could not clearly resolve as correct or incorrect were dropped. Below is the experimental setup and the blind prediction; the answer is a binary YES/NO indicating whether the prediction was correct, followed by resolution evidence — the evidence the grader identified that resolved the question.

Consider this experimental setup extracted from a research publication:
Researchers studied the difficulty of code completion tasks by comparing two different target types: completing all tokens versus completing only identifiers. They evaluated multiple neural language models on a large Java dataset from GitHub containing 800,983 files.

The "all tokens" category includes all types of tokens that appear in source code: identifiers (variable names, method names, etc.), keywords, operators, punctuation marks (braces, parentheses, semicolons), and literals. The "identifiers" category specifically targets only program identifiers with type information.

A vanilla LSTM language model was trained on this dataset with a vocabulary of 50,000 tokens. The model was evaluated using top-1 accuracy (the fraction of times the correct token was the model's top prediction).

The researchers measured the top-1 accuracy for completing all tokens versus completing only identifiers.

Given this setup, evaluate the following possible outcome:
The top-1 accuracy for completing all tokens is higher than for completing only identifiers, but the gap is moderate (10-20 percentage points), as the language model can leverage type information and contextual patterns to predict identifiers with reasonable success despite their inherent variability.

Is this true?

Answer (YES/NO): NO